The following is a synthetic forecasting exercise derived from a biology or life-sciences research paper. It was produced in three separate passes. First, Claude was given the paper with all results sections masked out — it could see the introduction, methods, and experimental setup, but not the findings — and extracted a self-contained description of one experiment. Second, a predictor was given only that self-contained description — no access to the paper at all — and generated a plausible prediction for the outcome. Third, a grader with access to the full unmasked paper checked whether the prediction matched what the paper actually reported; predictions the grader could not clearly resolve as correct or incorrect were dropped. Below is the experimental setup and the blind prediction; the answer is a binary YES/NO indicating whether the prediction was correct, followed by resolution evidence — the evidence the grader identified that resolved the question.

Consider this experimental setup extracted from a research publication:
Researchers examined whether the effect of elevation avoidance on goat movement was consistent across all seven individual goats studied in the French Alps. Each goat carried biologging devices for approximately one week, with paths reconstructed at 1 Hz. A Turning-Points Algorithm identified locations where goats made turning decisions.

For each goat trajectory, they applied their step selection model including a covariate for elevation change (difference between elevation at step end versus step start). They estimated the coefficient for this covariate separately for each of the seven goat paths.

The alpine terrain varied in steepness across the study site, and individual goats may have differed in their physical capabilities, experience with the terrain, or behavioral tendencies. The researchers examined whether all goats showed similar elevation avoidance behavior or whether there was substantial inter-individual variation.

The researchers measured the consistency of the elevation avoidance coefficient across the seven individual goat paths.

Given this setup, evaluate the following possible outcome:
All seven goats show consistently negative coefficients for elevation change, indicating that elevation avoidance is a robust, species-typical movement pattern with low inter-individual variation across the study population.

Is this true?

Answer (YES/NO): NO